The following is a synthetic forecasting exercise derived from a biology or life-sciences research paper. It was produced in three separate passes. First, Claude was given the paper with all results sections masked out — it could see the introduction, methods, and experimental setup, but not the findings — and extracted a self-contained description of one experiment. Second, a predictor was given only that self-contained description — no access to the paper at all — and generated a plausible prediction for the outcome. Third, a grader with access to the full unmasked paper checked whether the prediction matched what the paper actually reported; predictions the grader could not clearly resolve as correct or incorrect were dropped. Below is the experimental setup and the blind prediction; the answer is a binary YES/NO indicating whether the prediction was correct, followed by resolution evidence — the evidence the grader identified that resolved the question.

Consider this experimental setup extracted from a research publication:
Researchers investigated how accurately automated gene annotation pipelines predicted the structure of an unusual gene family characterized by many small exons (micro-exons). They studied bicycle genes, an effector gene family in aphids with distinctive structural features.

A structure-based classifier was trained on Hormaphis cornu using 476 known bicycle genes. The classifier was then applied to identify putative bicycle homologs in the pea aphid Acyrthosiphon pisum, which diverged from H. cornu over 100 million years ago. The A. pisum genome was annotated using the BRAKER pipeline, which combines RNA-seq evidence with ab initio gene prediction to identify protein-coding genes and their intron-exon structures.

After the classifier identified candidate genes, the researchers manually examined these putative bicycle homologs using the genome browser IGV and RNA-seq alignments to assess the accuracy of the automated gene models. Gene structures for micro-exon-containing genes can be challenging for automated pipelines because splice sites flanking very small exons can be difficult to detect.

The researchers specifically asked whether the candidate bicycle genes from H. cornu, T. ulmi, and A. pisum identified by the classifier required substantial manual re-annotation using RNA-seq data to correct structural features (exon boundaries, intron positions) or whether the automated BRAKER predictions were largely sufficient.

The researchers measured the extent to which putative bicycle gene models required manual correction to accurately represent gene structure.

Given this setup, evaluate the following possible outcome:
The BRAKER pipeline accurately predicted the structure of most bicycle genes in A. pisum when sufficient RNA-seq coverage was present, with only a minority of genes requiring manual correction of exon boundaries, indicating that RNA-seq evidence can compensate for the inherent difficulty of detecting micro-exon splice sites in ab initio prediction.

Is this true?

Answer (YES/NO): NO